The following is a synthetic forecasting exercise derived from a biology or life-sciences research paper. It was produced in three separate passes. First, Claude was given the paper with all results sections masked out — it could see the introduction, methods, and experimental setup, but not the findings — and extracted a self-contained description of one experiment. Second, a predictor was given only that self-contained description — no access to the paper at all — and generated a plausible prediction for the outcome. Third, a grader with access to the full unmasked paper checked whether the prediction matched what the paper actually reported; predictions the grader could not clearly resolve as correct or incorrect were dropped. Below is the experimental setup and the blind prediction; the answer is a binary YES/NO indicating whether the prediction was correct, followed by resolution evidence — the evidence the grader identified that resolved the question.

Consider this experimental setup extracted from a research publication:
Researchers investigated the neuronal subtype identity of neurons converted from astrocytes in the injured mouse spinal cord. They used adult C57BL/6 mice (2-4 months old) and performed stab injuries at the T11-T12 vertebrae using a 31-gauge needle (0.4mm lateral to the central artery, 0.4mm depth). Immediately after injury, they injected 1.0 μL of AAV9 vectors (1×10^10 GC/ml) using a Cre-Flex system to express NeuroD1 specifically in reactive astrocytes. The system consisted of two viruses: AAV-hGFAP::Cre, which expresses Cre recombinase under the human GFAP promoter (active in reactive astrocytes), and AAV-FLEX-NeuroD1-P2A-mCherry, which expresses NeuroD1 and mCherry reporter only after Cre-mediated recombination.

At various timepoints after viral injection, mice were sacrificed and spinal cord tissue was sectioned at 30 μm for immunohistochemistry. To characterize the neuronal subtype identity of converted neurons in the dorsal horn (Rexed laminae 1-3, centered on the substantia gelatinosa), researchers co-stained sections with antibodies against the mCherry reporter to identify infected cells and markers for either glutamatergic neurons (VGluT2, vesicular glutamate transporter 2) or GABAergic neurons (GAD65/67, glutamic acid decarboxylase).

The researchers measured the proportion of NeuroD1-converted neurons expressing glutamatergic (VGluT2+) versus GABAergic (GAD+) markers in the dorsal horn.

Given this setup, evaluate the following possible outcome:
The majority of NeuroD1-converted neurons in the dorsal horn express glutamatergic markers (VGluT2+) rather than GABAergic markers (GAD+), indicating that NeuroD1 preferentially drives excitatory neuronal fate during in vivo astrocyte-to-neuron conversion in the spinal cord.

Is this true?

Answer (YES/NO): NO